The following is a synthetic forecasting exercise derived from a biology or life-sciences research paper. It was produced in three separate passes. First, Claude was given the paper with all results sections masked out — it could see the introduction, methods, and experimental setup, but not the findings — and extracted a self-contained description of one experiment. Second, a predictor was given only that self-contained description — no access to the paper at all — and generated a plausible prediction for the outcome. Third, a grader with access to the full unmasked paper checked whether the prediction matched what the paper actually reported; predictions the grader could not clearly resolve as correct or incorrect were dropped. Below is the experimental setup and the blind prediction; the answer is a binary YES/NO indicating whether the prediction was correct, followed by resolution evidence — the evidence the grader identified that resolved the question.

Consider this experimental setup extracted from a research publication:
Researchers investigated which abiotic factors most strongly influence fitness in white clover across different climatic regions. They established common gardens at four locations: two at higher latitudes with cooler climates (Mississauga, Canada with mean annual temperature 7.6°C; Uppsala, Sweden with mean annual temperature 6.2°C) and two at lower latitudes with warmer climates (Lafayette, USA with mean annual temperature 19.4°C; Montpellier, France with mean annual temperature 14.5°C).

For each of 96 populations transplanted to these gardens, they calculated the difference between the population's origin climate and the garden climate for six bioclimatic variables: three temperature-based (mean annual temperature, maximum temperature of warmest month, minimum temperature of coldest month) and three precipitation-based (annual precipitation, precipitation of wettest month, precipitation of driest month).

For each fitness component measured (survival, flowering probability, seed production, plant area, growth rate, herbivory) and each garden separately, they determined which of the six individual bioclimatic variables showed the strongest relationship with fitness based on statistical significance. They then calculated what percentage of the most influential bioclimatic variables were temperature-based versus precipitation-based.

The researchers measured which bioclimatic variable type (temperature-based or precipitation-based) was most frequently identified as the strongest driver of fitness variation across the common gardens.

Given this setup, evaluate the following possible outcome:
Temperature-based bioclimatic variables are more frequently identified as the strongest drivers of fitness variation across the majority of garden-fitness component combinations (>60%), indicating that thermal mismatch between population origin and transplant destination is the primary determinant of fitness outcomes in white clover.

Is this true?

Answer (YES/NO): NO